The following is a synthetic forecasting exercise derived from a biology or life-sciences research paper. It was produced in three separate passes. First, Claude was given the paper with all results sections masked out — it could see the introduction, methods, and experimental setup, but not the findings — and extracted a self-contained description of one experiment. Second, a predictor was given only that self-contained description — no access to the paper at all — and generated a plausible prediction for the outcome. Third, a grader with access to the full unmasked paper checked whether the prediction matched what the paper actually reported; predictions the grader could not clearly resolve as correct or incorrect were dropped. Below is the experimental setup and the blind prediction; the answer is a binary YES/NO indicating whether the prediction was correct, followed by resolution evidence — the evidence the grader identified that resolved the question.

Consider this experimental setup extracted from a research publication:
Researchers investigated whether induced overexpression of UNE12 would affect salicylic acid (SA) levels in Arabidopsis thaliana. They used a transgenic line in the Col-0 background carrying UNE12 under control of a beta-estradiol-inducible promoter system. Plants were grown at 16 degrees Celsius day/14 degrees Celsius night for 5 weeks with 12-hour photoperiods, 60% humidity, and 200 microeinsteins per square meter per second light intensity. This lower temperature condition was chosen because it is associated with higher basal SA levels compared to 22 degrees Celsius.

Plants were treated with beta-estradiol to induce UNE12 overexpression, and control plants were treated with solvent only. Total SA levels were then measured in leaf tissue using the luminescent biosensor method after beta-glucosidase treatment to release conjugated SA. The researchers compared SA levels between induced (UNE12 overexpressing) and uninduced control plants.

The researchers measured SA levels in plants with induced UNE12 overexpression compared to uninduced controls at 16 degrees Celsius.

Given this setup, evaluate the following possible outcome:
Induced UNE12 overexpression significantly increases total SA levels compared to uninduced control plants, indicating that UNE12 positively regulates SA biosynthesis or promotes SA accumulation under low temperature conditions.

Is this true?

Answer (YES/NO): NO